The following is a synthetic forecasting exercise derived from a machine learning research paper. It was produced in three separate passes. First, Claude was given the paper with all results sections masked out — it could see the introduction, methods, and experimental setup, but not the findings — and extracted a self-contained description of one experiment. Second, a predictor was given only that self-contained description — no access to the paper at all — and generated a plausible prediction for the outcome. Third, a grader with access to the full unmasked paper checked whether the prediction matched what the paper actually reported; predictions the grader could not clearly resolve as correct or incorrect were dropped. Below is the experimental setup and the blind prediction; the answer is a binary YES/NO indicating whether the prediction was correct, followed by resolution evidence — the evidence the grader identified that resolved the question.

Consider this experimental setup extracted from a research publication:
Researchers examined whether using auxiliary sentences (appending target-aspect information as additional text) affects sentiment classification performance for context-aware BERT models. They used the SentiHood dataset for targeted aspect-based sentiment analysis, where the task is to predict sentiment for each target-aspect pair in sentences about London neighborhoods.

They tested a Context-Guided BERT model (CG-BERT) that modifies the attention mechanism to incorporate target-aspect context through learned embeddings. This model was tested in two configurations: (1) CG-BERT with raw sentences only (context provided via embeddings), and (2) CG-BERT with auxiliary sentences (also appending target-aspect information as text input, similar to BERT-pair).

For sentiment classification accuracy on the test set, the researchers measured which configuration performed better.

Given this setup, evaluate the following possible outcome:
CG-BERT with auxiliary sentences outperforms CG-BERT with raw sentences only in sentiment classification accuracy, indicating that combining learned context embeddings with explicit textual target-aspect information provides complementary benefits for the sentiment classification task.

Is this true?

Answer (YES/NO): NO